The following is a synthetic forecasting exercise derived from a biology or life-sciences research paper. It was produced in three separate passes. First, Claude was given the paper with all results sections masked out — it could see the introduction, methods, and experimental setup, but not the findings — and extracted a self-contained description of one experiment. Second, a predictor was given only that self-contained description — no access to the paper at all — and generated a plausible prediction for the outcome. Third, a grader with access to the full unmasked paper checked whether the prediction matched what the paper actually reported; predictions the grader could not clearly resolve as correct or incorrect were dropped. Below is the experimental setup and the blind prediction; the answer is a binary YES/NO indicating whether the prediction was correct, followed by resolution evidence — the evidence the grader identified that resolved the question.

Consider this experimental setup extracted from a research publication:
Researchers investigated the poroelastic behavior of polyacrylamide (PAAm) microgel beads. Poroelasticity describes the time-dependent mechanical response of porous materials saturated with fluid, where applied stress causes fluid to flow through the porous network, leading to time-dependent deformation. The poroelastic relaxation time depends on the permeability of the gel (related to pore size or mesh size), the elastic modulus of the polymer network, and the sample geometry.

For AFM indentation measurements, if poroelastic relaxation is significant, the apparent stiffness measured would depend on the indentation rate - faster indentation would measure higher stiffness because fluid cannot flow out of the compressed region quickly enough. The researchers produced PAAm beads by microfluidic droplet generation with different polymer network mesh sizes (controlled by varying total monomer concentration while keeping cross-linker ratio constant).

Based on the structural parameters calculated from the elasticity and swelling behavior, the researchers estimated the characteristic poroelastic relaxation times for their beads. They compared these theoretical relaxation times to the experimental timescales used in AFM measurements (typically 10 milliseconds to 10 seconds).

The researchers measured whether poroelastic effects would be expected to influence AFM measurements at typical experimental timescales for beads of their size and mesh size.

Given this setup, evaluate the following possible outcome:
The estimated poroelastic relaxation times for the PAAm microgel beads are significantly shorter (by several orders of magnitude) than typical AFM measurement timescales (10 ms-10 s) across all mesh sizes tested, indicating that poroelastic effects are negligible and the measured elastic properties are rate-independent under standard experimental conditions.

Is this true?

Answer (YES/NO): NO